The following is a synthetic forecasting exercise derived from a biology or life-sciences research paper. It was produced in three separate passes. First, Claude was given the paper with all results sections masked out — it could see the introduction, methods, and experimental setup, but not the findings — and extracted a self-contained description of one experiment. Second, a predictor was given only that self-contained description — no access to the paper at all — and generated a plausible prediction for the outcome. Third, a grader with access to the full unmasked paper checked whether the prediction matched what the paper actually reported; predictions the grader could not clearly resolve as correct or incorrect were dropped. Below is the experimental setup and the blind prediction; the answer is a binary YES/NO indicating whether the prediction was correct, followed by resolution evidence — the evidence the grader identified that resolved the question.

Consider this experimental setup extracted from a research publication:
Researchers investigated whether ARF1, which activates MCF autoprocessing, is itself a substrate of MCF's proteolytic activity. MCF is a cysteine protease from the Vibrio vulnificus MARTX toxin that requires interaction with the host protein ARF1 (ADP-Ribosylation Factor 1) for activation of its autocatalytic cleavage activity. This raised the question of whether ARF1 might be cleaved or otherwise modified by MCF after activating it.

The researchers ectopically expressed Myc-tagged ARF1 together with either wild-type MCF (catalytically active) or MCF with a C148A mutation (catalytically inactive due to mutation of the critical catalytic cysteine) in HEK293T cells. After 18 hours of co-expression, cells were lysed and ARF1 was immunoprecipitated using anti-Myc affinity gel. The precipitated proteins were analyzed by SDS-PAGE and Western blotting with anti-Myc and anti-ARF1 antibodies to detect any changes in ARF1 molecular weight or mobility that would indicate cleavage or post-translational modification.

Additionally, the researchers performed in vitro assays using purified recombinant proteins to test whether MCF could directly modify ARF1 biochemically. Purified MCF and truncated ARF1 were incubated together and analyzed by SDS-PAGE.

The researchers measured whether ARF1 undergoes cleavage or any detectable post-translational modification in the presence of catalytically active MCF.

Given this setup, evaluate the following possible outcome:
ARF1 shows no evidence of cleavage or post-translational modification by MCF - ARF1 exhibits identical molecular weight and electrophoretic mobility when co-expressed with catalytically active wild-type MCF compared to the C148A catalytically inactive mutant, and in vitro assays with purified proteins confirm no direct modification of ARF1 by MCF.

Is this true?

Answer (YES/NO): YES